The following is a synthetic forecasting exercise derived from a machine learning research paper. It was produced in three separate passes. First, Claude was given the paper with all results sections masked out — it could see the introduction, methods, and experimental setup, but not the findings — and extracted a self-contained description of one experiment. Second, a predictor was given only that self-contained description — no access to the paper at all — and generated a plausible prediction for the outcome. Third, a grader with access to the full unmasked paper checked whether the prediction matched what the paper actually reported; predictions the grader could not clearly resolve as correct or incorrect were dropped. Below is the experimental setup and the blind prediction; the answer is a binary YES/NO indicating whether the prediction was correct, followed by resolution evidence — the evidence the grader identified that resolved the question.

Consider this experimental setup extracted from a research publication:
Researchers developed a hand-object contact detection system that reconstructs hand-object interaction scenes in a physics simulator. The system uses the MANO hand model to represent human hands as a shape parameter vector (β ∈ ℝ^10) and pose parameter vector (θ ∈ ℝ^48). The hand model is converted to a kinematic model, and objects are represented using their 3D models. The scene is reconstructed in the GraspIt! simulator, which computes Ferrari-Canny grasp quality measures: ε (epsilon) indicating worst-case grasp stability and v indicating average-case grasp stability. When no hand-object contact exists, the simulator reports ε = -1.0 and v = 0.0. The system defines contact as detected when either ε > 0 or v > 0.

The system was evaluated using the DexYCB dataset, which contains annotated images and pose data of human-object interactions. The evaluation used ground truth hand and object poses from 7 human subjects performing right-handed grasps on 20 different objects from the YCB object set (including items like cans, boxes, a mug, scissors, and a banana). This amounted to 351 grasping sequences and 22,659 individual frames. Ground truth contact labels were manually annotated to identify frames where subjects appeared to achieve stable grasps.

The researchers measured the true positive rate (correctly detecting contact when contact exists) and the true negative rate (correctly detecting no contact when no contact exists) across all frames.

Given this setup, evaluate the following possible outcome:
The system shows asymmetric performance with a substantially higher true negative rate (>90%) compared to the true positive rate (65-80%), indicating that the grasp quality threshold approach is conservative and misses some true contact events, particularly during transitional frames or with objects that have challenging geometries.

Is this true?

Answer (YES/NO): NO